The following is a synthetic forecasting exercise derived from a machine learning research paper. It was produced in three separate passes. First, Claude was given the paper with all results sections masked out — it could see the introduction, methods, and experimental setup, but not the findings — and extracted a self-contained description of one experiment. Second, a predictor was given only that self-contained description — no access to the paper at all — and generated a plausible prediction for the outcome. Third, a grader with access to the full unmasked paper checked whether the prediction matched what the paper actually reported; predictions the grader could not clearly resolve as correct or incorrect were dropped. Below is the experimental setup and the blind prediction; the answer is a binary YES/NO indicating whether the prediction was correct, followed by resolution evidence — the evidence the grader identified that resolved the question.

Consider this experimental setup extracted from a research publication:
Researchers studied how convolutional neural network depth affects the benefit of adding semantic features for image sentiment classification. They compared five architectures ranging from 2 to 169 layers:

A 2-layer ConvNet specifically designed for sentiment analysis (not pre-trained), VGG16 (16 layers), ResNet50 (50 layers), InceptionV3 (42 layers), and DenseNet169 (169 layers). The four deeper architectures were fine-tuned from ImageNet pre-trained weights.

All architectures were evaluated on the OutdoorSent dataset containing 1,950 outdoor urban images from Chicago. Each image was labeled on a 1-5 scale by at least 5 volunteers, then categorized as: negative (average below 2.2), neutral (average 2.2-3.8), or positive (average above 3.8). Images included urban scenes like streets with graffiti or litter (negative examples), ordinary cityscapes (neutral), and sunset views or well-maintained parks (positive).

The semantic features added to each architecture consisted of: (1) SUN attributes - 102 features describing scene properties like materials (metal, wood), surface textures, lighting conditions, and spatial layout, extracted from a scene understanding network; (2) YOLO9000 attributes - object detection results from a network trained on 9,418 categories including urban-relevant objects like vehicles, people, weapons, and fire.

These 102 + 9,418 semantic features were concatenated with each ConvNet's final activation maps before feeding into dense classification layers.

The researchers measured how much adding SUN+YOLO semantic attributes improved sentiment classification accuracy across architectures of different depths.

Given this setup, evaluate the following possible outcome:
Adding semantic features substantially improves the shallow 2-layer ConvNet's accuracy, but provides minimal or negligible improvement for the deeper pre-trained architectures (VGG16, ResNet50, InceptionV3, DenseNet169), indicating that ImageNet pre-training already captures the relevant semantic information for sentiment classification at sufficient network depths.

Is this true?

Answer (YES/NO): NO